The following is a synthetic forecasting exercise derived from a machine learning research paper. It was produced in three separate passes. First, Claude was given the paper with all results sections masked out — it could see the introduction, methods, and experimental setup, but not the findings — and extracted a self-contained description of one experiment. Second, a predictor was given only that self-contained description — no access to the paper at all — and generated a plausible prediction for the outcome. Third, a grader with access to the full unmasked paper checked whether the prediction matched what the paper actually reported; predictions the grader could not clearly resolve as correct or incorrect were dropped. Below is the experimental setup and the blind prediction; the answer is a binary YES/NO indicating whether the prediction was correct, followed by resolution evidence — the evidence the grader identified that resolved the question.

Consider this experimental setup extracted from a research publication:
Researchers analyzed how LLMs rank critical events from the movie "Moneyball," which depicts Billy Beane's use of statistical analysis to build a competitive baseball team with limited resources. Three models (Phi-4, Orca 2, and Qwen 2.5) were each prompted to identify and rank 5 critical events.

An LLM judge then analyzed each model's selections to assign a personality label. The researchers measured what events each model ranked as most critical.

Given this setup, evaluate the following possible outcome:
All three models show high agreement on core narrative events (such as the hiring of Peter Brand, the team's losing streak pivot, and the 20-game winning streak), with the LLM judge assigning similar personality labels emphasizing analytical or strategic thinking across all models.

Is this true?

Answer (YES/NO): NO